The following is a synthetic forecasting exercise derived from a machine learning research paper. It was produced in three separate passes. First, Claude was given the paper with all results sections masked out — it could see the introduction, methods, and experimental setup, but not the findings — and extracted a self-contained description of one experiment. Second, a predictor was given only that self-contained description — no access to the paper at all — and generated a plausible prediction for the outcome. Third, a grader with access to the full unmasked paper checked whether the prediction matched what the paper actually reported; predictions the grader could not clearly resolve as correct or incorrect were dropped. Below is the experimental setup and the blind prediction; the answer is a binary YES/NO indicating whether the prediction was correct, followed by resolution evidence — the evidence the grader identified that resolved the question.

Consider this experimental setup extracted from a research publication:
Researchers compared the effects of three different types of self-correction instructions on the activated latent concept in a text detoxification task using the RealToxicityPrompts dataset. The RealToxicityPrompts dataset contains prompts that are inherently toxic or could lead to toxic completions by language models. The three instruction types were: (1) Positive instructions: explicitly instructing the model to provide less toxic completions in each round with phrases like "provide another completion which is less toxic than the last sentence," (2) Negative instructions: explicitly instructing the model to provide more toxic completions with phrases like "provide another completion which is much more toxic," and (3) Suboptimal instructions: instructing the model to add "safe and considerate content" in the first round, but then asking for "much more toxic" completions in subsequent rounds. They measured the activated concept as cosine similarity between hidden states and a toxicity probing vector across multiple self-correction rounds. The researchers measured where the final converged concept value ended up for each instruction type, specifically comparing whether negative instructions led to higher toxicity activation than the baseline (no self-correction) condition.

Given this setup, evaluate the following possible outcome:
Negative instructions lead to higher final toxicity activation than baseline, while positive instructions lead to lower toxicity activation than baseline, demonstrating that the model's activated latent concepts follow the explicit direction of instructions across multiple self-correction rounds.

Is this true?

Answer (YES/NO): YES